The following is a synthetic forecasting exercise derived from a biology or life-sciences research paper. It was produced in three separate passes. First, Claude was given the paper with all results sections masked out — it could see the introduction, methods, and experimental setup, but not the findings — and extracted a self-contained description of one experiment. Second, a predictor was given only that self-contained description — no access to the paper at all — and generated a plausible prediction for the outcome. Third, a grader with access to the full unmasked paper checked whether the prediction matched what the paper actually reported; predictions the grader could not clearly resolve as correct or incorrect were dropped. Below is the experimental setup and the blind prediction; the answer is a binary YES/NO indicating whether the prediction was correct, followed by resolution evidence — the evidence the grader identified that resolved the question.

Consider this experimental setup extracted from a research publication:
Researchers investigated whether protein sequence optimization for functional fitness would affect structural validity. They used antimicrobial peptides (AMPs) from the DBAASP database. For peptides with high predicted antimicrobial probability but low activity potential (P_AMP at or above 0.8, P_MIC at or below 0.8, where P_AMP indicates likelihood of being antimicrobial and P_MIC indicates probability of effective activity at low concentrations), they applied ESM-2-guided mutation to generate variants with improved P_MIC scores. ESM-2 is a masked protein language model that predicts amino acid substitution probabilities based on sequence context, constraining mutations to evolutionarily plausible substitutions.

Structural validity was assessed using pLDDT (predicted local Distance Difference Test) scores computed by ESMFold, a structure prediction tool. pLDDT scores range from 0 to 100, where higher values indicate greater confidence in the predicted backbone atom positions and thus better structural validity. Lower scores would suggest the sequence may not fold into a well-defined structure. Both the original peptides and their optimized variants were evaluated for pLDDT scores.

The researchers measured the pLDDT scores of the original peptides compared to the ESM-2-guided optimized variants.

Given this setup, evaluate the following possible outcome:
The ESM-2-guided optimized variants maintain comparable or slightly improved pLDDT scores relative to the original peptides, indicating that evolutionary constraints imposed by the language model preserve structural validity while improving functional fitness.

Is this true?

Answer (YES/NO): YES